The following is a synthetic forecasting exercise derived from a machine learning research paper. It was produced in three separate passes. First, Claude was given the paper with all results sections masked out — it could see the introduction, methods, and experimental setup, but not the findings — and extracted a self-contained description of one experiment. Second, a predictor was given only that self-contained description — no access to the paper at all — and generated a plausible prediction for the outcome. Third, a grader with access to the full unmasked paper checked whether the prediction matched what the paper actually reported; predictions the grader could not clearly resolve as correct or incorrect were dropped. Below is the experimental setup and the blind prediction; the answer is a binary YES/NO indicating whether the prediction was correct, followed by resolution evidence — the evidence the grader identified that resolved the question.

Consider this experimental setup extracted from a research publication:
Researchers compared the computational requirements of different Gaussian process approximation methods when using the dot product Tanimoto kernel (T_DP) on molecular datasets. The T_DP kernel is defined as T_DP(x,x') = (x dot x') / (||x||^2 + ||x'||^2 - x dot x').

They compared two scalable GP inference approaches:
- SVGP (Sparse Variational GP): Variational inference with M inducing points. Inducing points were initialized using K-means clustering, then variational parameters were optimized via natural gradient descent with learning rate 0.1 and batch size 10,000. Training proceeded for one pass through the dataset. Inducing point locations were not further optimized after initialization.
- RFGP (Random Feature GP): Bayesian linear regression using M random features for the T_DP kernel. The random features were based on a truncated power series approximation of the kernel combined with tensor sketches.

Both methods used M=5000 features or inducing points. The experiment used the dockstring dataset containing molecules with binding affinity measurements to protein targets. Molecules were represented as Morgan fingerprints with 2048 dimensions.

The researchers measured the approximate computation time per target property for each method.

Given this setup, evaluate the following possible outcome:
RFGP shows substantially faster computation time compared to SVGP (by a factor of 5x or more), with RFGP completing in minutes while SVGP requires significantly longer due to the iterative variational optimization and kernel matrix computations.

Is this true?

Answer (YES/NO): NO